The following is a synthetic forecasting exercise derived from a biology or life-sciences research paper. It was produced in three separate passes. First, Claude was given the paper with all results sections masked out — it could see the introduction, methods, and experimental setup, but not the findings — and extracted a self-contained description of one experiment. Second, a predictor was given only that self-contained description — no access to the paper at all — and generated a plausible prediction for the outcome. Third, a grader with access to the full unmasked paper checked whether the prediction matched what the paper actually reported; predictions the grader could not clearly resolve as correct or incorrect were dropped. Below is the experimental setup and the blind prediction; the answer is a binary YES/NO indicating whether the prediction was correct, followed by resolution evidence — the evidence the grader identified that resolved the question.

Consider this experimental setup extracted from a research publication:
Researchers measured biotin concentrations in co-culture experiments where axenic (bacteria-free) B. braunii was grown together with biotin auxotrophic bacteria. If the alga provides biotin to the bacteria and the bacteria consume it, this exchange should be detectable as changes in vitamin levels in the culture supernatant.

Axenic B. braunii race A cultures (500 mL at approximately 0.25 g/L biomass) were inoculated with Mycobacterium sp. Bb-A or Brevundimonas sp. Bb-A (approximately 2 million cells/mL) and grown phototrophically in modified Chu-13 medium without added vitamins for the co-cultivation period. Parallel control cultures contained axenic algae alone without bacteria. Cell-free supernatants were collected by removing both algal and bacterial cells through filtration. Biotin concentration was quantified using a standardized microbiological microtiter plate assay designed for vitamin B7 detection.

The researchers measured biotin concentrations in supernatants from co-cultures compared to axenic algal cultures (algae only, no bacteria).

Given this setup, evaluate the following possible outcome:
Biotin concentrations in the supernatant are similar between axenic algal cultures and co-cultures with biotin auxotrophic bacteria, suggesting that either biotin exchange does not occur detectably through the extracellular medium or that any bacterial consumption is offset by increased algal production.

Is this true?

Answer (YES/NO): NO